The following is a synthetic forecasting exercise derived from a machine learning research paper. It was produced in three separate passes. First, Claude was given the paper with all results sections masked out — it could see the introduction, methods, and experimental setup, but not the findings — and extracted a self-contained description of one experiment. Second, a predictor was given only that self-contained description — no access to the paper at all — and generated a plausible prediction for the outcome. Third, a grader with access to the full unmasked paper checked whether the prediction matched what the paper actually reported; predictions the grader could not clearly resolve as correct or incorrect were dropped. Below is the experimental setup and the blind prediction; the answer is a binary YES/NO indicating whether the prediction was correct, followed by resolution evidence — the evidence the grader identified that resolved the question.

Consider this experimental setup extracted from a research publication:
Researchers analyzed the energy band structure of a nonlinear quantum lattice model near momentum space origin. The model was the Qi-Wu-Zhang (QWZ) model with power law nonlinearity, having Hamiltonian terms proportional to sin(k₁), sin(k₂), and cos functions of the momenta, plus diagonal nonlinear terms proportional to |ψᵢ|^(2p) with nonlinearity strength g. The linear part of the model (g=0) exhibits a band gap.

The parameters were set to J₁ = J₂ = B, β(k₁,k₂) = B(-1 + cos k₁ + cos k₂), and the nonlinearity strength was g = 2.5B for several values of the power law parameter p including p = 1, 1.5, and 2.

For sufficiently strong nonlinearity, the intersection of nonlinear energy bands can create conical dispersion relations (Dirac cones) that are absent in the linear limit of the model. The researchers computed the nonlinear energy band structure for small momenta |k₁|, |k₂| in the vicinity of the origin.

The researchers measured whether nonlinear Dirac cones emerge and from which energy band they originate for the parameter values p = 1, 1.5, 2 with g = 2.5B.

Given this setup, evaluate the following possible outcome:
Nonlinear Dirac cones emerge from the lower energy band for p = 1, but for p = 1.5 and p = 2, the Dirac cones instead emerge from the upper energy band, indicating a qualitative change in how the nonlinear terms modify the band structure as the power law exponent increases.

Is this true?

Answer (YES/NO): NO